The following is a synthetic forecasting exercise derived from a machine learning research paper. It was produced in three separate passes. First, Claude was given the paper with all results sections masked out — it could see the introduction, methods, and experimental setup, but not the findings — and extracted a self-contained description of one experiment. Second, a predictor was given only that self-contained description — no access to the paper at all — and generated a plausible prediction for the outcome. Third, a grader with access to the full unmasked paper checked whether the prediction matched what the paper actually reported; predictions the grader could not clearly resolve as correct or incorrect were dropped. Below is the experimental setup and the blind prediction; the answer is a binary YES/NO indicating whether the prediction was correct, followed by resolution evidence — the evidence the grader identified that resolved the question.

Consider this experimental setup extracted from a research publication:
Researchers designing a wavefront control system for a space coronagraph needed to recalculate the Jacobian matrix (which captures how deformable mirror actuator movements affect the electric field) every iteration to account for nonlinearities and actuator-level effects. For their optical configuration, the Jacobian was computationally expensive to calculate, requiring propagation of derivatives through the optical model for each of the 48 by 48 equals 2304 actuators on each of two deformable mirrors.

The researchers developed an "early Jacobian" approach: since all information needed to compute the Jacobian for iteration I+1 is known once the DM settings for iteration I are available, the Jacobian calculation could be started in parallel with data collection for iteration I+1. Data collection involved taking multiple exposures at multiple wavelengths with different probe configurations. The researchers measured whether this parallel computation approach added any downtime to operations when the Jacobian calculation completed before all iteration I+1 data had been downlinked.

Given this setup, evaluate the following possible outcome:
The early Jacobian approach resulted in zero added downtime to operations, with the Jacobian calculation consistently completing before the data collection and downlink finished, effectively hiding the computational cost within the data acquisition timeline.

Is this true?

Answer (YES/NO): YES